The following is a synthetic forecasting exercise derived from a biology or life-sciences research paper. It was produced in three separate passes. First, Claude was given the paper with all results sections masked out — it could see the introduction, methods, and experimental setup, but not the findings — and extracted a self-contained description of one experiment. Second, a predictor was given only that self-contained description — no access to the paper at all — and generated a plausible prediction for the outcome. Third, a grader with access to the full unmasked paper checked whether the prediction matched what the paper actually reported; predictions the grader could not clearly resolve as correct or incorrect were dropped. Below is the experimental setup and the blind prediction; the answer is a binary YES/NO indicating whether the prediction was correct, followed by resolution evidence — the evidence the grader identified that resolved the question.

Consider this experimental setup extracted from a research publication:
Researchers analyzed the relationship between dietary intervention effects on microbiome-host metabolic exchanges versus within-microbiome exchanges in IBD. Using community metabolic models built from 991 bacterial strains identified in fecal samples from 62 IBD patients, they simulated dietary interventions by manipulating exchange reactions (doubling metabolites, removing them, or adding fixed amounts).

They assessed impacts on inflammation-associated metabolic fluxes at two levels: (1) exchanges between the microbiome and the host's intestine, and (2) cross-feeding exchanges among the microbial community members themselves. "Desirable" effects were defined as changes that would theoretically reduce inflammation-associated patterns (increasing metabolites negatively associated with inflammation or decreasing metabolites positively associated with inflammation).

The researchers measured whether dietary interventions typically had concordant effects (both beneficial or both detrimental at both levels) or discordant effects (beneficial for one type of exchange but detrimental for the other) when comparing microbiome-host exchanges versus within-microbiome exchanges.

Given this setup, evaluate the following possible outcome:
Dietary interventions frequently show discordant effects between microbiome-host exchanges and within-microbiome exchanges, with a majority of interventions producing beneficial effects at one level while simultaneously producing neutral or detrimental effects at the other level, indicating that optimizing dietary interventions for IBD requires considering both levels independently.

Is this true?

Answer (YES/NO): YES